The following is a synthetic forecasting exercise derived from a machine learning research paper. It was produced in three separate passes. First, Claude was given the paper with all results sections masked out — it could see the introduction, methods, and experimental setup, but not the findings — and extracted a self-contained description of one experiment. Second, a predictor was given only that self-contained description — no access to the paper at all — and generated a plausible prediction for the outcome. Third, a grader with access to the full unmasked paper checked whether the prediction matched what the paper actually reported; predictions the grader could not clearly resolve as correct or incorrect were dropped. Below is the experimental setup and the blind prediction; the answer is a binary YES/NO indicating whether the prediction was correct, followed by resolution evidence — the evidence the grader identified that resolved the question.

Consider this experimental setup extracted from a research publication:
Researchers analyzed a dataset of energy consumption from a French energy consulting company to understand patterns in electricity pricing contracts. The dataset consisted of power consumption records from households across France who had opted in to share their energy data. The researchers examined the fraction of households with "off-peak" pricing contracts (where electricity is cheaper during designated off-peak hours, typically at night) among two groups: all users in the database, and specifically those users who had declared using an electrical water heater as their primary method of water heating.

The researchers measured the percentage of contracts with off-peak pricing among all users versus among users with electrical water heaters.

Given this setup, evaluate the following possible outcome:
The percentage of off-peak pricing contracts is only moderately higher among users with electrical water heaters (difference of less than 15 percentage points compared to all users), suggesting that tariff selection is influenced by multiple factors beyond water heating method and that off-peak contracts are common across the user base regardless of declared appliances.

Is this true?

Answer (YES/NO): NO